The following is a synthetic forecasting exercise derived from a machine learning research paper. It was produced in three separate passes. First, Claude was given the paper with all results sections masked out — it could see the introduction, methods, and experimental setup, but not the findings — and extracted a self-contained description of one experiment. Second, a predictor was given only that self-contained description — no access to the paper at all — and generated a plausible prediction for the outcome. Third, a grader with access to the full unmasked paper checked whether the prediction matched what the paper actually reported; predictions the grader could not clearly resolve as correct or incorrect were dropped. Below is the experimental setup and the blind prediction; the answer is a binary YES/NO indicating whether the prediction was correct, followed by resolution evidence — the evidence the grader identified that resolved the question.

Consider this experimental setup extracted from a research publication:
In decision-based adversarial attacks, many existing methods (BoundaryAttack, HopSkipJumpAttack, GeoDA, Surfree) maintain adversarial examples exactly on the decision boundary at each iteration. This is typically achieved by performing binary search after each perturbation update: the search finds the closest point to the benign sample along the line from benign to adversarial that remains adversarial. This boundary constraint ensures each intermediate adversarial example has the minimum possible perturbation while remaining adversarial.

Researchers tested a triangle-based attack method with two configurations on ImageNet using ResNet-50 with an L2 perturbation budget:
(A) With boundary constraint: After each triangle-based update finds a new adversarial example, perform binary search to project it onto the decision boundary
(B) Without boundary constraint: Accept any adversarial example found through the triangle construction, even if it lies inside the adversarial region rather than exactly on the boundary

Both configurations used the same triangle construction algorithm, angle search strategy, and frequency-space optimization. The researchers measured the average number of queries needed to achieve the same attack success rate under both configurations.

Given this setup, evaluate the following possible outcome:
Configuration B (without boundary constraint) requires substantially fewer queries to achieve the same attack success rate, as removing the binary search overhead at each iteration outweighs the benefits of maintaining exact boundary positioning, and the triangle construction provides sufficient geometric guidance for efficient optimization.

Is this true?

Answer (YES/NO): YES